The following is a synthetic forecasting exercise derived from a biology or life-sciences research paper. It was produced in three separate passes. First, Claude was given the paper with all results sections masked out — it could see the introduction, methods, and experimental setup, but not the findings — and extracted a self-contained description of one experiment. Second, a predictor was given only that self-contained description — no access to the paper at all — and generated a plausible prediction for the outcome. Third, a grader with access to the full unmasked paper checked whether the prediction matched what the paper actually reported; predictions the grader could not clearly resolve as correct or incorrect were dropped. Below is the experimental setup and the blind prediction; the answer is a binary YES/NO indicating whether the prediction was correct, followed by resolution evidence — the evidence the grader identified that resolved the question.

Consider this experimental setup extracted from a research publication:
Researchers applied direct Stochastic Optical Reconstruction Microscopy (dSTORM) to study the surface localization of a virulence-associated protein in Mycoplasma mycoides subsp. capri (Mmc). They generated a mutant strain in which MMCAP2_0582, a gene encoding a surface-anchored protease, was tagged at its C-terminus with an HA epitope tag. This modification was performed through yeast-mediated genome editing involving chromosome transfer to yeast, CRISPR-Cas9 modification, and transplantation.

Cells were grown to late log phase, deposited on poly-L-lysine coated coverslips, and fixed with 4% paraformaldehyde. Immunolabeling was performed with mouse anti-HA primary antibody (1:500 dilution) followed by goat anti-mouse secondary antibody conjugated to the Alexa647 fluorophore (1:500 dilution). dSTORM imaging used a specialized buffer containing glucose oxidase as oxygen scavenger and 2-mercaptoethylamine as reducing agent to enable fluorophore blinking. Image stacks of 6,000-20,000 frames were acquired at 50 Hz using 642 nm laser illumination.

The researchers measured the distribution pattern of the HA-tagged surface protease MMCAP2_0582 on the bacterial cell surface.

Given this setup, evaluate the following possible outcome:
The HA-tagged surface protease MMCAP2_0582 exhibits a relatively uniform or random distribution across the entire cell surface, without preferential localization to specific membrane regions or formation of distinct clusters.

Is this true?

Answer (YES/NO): NO